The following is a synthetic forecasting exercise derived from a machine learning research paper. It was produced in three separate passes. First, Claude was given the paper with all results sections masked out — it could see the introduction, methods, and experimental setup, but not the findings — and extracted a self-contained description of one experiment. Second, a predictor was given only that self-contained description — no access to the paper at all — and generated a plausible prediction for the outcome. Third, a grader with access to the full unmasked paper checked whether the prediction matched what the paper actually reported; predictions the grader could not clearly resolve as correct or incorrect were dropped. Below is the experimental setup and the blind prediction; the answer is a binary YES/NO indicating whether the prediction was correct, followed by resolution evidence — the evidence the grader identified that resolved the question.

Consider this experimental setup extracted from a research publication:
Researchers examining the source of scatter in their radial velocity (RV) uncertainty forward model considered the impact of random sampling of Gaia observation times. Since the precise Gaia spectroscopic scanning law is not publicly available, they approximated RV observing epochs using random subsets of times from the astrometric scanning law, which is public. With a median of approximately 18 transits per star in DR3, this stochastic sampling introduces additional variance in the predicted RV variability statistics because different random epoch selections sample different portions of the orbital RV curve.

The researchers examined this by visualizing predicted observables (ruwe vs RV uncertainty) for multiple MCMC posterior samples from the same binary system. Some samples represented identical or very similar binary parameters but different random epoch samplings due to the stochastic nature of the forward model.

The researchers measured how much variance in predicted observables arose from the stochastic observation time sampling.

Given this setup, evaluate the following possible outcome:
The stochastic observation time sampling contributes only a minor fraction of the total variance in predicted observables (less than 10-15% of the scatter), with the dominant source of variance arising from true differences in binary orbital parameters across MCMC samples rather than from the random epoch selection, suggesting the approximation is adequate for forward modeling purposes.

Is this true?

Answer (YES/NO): NO